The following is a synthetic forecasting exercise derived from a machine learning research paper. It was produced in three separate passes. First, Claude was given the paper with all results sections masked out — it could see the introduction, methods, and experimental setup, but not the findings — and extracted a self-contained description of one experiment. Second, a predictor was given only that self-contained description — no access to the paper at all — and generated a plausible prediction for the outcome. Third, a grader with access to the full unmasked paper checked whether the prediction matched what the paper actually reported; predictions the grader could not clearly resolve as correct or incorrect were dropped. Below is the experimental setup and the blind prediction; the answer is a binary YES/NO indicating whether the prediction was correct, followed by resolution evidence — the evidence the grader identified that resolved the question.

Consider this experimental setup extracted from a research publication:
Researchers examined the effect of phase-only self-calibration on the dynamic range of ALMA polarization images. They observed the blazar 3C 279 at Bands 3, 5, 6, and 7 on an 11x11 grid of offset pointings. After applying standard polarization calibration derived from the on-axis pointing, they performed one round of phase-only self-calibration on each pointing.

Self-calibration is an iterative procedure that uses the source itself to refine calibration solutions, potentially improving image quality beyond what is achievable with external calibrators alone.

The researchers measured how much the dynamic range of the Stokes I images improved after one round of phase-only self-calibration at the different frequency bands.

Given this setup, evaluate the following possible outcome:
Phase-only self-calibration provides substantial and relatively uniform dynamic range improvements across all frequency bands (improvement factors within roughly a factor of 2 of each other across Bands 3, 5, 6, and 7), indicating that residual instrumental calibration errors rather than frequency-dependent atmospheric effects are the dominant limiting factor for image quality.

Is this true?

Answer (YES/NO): NO